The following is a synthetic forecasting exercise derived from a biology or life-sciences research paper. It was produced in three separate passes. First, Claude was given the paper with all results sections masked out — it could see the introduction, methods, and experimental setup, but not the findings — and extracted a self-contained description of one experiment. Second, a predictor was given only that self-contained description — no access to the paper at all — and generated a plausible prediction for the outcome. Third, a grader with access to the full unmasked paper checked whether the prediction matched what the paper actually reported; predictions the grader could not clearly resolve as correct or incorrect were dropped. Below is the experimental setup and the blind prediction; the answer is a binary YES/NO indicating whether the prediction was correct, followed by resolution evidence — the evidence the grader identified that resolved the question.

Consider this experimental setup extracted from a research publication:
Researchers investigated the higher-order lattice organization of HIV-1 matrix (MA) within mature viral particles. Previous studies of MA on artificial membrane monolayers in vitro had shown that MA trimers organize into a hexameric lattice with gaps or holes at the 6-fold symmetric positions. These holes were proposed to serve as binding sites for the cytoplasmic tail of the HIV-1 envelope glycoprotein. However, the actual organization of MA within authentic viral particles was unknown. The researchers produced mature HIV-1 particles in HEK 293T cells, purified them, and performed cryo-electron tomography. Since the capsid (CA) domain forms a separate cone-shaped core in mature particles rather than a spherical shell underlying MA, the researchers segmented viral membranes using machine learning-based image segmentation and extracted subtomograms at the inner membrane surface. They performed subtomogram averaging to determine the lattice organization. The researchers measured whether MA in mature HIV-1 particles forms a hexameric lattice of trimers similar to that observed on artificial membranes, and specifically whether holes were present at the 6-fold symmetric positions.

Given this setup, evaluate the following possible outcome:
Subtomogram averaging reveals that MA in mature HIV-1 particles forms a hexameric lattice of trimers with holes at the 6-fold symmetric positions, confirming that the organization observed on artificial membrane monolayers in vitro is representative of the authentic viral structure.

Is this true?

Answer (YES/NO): NO